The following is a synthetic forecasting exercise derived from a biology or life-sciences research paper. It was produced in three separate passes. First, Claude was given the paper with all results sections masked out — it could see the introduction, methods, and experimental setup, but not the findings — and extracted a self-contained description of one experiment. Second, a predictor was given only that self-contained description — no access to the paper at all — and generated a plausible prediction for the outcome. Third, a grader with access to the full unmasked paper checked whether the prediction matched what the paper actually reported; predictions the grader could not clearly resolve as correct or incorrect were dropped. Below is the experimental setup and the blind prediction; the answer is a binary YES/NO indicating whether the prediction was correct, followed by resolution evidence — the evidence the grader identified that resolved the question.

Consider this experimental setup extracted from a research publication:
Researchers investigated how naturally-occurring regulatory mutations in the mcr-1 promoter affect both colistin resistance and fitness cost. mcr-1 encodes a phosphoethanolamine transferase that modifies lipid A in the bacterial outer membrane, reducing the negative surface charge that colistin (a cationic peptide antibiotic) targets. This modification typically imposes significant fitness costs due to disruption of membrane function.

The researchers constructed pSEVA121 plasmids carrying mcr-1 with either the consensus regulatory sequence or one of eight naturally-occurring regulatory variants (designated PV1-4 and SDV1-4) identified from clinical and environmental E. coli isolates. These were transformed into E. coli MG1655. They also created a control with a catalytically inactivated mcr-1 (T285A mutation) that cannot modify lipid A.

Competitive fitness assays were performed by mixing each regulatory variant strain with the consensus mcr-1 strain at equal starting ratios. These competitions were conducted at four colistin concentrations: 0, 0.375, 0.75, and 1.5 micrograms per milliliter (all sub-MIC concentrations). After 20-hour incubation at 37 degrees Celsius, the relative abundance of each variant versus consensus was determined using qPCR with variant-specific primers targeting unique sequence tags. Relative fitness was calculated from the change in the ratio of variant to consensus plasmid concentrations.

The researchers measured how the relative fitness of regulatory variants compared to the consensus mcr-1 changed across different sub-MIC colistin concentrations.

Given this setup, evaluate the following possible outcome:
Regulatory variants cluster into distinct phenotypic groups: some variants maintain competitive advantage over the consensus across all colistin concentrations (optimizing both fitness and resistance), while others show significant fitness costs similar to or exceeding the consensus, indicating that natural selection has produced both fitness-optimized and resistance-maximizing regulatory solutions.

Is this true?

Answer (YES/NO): NO